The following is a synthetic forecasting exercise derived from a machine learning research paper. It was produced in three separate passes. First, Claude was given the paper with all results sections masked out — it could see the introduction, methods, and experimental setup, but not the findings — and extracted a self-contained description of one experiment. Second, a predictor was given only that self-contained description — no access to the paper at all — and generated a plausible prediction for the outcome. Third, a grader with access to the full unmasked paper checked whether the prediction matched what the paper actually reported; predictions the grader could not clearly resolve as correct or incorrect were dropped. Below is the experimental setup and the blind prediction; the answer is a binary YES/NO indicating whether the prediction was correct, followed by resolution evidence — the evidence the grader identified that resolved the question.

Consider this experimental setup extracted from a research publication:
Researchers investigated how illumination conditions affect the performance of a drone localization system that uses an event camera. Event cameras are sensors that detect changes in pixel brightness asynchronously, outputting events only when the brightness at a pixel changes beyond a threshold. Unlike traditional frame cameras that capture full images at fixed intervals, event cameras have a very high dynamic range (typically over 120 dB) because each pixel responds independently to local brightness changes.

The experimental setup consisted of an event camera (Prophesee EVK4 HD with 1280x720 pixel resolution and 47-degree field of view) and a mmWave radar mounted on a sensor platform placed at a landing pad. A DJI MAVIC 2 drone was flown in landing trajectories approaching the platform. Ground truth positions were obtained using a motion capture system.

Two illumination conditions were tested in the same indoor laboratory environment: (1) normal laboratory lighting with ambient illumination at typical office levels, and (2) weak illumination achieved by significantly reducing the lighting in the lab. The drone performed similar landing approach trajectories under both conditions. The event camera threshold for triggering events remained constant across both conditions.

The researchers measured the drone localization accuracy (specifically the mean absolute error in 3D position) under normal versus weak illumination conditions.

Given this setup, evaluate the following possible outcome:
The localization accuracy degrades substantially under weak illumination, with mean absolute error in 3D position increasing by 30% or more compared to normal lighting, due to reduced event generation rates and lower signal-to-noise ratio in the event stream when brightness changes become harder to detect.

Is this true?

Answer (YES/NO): NO